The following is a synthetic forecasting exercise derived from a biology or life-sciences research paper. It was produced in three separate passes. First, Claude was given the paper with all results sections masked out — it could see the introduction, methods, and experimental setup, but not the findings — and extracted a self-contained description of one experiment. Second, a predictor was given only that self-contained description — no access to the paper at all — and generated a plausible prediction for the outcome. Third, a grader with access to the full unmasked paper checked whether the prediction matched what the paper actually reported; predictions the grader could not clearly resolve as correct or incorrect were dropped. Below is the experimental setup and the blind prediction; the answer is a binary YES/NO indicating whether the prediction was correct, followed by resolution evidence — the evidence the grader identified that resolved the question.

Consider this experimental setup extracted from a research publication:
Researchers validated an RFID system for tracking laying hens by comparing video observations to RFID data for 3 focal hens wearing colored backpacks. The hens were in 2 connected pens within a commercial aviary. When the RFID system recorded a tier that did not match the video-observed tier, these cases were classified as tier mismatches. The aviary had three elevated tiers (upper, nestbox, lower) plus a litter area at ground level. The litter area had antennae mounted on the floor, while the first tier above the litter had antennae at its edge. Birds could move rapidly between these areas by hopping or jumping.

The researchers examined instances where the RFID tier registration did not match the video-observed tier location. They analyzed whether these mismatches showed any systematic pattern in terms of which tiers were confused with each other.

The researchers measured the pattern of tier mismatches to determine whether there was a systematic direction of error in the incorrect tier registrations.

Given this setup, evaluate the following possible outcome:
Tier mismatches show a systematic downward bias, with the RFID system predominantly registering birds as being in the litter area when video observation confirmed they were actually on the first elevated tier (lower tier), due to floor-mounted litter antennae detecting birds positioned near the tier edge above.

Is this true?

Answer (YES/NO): NO